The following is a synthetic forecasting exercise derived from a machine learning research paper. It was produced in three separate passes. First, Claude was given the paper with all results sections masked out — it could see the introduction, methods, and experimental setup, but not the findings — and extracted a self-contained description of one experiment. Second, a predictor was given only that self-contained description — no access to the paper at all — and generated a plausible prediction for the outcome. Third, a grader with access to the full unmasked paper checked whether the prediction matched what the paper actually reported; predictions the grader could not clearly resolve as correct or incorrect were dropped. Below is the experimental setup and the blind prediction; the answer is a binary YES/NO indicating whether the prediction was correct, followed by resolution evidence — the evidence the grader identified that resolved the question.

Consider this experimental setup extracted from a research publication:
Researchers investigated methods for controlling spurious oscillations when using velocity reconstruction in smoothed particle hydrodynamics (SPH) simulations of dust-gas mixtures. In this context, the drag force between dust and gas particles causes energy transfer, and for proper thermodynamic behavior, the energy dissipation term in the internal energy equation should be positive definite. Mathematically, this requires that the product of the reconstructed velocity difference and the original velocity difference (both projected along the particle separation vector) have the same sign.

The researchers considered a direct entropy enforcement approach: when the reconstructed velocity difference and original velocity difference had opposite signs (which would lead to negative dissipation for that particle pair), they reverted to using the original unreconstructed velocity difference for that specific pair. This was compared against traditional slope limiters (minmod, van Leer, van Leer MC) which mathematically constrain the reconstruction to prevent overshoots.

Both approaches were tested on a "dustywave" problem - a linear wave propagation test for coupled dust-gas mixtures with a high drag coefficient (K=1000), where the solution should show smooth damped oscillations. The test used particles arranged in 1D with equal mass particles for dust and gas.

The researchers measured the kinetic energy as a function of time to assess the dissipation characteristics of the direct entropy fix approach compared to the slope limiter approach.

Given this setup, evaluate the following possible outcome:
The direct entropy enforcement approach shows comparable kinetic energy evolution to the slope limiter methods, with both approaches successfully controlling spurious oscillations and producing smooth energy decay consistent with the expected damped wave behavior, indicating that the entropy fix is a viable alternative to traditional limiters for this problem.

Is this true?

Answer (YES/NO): NO